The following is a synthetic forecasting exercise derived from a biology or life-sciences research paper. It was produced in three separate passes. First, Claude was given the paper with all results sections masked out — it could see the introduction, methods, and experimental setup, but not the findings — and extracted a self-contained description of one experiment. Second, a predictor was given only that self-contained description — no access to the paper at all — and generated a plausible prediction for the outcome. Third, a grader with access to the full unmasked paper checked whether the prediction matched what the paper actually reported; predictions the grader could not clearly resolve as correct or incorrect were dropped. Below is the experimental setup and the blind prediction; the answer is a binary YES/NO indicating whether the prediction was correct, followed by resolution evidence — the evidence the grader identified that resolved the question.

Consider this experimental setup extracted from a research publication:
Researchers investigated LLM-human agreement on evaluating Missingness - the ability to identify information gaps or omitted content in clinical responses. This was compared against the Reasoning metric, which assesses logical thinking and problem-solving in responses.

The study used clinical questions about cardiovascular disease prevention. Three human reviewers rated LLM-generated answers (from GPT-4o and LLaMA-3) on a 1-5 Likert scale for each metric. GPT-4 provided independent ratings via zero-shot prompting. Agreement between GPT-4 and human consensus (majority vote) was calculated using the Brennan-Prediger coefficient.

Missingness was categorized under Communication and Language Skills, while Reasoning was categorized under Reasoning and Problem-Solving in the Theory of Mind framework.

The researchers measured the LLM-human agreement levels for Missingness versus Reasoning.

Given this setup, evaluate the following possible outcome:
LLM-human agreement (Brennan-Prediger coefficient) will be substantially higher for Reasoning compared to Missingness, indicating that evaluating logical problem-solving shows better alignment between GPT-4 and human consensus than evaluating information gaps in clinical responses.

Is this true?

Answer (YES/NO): YES